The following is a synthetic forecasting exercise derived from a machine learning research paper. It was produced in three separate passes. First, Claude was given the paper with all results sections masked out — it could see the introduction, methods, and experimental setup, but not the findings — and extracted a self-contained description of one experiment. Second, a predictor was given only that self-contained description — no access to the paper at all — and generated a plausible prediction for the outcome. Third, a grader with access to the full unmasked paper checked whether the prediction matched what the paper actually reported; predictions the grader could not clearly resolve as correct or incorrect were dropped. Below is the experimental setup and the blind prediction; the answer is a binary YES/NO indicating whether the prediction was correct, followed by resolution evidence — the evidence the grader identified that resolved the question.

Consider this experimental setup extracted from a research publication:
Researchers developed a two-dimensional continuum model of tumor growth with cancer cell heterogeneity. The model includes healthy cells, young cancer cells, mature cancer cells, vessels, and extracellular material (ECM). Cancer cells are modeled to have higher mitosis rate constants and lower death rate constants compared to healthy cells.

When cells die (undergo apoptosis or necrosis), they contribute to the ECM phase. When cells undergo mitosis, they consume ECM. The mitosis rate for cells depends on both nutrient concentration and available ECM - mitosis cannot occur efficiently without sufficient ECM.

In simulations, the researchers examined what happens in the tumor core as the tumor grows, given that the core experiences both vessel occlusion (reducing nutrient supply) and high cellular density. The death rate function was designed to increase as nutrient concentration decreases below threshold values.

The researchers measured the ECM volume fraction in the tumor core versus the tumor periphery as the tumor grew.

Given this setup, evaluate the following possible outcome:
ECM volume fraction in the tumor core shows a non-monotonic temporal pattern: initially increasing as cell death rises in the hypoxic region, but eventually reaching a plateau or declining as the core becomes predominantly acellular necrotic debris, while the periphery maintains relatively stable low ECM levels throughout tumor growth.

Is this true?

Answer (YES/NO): NO